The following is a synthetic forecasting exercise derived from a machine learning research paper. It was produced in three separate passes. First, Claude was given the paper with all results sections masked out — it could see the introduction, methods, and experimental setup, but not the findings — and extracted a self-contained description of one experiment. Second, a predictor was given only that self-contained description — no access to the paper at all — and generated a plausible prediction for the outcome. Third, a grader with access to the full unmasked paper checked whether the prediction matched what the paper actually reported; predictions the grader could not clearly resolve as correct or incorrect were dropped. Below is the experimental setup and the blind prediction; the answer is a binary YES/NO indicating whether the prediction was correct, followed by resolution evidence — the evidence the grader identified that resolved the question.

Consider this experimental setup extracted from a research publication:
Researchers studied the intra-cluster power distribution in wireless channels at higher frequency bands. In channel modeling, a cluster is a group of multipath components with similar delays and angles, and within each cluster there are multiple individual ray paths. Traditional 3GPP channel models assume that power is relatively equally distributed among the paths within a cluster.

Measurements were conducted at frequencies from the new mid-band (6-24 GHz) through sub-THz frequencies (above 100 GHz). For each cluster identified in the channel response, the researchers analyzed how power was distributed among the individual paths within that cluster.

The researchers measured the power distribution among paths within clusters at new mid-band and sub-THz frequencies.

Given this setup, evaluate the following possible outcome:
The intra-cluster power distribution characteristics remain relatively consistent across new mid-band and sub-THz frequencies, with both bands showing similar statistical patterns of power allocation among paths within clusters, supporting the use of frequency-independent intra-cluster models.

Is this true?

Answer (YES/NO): NO